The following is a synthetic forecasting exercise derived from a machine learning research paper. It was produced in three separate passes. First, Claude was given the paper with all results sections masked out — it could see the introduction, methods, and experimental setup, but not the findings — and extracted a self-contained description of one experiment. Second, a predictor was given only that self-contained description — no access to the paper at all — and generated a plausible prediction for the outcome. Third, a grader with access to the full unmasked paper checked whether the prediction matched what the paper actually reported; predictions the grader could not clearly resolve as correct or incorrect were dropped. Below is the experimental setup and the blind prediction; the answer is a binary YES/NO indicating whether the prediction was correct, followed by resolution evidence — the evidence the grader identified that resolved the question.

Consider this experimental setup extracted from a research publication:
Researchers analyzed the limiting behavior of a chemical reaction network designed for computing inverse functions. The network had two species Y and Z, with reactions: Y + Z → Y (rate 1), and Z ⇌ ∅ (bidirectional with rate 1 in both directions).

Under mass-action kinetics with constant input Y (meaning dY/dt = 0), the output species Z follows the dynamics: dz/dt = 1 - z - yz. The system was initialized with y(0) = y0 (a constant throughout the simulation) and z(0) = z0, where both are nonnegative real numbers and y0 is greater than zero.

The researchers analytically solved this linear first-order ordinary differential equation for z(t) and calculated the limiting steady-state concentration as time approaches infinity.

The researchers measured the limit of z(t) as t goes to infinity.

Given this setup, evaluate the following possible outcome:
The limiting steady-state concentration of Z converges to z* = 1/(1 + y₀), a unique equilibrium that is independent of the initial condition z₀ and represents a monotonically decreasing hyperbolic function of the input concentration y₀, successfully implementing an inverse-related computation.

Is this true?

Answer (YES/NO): YES